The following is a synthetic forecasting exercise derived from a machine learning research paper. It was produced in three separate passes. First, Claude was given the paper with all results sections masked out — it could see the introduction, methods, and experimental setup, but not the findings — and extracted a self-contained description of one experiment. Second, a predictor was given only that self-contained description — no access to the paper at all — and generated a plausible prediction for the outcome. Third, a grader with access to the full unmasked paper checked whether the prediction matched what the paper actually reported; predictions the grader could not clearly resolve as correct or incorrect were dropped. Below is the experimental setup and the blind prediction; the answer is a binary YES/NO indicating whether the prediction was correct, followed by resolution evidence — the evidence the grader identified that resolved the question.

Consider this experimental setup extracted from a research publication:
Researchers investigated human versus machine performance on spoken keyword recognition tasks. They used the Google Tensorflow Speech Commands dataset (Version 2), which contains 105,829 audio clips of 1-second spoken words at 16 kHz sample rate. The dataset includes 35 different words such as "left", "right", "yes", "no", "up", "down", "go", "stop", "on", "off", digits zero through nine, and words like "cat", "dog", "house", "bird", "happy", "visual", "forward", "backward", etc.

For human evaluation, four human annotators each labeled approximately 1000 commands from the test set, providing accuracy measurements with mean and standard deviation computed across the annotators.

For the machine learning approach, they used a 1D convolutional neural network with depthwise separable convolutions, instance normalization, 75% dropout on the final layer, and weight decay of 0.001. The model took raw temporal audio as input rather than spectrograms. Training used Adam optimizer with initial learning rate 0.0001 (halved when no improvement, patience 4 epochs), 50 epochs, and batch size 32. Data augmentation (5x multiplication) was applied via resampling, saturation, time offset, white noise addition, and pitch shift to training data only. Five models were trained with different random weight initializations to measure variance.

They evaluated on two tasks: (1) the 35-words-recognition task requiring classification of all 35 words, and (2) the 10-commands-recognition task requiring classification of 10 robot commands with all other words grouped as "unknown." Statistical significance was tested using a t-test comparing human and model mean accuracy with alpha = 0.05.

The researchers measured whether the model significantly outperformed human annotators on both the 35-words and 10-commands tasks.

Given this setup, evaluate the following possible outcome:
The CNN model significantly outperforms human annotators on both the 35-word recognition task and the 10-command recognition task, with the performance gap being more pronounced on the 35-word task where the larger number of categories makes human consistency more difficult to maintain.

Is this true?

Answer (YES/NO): NO